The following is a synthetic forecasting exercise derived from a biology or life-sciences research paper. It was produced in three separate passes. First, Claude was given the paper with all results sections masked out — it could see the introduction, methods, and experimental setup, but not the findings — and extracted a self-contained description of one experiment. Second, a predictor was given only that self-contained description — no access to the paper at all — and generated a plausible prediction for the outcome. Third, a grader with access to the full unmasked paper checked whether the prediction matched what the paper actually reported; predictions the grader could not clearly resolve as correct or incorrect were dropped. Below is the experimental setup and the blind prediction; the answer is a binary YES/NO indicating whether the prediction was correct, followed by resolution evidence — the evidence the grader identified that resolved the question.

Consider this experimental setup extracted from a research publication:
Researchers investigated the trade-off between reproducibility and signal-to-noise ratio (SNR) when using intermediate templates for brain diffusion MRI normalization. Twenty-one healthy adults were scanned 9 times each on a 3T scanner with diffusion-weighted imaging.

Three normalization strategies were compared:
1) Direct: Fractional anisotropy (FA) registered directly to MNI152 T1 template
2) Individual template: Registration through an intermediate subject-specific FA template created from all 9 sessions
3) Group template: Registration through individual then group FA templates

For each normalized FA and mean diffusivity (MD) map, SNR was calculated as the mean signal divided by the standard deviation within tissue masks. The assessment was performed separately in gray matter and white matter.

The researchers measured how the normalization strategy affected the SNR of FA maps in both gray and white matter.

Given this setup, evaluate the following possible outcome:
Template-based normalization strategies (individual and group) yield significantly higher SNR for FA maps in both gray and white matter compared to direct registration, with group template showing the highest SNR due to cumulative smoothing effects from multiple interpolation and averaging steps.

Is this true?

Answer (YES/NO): NO